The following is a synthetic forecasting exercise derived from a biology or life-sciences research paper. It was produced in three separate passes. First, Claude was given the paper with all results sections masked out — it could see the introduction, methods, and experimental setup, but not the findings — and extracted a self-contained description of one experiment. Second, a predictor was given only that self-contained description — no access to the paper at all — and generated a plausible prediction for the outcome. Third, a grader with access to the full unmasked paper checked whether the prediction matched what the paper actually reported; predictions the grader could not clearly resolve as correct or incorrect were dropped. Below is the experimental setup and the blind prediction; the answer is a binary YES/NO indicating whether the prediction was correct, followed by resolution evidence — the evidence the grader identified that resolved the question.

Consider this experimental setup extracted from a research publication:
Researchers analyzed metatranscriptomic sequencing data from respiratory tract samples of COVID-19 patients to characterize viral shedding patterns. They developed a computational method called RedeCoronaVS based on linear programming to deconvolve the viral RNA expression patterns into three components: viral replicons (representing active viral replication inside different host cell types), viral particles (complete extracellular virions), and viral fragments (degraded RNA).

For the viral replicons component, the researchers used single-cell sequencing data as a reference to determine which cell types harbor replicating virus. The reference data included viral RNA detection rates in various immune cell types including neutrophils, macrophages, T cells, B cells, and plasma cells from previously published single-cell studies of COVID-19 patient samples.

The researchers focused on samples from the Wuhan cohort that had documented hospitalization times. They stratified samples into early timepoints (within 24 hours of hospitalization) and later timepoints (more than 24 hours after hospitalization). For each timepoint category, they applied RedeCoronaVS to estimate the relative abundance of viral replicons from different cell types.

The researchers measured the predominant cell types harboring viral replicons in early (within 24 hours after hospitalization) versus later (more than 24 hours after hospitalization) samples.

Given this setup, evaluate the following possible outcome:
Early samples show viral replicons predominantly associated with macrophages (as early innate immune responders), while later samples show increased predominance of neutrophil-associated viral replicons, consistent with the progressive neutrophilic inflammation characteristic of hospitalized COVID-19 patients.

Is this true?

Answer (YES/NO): NO